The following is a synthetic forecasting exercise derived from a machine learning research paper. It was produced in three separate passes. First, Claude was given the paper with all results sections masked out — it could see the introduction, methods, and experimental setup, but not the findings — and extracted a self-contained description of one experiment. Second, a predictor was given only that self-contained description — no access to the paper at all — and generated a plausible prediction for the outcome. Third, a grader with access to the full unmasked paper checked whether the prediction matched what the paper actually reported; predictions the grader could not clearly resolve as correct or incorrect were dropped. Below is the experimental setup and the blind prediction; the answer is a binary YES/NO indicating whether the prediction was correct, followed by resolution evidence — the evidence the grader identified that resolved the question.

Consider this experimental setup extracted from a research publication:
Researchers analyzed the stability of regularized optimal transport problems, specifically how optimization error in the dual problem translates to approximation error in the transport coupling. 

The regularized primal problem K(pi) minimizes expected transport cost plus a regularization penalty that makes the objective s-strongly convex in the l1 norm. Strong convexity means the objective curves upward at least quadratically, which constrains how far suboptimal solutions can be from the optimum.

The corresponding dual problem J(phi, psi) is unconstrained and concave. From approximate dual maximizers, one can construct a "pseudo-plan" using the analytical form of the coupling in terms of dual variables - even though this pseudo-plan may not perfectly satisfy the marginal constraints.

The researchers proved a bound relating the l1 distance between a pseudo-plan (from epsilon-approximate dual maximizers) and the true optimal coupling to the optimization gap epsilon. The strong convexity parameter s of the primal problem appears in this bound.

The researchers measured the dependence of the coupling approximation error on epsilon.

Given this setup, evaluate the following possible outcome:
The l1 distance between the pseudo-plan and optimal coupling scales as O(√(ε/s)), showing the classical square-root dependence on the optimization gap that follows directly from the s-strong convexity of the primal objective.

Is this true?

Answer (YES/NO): YES